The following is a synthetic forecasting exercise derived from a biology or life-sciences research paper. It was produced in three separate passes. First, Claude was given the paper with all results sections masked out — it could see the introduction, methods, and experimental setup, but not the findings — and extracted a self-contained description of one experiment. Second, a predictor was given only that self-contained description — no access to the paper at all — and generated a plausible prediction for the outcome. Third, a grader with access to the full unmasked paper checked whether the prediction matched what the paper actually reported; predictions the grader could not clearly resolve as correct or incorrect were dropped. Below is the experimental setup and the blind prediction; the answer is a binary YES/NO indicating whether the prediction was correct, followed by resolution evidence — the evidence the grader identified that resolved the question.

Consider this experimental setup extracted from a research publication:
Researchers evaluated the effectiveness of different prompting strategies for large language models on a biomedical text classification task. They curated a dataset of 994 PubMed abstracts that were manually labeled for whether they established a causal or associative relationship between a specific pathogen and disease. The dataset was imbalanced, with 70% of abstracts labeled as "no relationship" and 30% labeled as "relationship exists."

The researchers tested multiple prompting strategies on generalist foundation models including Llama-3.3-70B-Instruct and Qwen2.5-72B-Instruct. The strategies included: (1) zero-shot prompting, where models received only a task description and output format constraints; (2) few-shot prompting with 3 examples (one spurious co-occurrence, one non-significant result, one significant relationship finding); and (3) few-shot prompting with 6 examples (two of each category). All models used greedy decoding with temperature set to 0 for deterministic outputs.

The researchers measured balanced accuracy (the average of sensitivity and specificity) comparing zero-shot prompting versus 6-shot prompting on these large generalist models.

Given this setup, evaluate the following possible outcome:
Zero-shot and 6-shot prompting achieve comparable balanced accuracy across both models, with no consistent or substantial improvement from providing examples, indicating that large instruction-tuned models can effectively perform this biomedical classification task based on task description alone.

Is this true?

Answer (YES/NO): NO